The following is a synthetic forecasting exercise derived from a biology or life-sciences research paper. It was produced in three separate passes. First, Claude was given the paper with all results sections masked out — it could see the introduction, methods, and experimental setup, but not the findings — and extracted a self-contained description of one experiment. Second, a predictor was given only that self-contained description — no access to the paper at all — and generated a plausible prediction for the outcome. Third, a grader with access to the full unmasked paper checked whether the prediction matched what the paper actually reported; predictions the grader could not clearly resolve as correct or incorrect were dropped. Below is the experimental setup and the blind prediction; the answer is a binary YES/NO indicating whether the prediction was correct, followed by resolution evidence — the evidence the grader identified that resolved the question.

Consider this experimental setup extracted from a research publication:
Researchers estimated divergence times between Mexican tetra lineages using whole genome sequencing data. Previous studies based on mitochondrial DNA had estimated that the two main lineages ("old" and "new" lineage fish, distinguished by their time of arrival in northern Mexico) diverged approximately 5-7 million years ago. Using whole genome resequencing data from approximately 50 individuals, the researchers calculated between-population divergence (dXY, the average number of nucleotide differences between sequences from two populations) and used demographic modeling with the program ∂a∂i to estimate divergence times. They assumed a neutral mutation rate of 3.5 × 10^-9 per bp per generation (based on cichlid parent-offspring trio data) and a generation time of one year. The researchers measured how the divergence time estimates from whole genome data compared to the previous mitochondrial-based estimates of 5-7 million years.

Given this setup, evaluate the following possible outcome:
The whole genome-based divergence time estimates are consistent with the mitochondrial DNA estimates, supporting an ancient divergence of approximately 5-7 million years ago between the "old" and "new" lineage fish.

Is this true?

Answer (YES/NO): NO